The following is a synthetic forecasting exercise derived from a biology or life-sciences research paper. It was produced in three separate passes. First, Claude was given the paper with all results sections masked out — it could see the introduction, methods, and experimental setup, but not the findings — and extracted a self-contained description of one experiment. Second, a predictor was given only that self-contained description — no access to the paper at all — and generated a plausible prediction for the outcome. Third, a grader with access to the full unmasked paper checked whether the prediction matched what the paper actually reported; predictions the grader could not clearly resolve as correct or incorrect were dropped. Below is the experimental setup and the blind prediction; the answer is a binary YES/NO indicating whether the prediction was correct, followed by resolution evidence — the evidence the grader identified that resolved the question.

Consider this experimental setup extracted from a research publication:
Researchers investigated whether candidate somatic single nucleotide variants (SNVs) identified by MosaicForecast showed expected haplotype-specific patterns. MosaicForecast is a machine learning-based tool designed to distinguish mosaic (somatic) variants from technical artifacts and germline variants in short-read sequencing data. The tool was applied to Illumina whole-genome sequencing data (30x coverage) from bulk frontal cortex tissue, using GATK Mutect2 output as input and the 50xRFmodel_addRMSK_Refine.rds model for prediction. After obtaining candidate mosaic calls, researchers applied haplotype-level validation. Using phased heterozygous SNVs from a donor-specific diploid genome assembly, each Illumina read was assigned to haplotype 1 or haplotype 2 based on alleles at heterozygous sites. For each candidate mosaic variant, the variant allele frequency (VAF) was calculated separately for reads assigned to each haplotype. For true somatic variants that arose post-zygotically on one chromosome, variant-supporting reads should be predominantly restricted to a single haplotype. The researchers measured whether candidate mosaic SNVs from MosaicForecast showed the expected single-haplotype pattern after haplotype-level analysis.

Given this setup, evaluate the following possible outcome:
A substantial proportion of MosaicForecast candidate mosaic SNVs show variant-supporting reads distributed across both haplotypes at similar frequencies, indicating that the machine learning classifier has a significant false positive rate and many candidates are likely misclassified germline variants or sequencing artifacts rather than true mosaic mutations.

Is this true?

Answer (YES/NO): NO